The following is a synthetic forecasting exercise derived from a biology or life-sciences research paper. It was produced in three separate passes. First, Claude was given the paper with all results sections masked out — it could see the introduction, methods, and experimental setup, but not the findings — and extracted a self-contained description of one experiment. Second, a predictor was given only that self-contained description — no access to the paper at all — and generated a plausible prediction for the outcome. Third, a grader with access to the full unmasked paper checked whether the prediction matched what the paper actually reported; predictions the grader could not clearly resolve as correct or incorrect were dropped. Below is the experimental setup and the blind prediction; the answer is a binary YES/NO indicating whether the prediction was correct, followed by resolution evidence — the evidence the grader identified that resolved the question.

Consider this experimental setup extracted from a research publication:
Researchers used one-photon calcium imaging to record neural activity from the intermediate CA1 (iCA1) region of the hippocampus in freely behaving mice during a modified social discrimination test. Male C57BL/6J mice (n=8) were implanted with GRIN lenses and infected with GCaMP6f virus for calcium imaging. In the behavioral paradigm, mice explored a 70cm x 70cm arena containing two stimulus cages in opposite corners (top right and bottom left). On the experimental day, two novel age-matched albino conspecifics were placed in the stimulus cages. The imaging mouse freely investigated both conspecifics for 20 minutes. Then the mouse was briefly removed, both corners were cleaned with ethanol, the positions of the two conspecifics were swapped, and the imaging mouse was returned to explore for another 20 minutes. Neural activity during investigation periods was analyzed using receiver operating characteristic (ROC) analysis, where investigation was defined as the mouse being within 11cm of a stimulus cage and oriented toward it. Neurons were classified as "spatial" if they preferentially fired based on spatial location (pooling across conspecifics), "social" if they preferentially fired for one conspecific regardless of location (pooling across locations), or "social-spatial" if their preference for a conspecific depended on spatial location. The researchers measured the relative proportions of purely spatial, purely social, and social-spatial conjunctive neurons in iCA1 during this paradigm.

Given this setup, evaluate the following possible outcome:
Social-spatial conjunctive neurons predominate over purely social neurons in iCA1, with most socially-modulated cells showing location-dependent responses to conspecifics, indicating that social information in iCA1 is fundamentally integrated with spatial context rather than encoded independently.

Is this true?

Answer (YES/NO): YES